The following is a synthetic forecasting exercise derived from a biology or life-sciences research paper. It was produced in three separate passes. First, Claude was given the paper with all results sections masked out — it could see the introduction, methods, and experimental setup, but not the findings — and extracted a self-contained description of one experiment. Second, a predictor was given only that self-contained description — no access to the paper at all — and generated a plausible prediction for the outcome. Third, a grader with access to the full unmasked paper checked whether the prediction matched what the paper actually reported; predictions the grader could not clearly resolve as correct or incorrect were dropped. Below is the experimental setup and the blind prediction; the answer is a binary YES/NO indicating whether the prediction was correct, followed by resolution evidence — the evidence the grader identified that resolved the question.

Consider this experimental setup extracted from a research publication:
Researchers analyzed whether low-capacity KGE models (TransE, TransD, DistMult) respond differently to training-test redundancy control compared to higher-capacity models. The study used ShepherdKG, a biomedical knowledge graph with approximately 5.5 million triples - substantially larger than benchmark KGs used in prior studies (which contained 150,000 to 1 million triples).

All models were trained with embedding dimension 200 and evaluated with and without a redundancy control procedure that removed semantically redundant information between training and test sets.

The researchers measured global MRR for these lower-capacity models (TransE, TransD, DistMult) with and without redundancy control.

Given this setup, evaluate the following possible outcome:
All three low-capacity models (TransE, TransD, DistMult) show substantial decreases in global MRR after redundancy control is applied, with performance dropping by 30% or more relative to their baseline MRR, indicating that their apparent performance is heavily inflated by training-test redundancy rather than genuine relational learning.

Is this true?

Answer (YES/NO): NO